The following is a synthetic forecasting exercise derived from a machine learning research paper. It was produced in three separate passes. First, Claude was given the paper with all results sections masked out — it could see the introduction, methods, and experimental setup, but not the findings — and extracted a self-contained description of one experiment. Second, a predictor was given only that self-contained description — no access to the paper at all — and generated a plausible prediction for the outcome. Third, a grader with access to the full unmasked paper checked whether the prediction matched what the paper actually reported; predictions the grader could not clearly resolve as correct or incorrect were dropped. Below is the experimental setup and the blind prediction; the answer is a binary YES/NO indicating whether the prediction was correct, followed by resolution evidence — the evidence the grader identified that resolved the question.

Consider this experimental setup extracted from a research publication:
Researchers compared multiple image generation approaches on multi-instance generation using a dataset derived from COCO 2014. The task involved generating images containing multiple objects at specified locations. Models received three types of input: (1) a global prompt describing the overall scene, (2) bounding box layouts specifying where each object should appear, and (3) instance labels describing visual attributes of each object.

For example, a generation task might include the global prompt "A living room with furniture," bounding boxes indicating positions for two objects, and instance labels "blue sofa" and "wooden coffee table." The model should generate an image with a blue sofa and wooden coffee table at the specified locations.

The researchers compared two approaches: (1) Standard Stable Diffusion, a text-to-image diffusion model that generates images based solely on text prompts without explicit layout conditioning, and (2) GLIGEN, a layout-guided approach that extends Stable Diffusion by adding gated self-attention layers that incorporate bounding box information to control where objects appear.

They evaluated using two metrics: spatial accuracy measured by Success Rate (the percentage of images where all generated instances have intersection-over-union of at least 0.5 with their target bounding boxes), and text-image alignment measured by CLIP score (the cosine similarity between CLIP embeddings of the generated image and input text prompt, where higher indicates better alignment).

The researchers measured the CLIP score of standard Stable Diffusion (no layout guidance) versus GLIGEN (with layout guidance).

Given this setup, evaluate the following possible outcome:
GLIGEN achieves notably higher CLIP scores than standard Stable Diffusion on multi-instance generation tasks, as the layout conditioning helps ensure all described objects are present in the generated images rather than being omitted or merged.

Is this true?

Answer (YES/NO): NO